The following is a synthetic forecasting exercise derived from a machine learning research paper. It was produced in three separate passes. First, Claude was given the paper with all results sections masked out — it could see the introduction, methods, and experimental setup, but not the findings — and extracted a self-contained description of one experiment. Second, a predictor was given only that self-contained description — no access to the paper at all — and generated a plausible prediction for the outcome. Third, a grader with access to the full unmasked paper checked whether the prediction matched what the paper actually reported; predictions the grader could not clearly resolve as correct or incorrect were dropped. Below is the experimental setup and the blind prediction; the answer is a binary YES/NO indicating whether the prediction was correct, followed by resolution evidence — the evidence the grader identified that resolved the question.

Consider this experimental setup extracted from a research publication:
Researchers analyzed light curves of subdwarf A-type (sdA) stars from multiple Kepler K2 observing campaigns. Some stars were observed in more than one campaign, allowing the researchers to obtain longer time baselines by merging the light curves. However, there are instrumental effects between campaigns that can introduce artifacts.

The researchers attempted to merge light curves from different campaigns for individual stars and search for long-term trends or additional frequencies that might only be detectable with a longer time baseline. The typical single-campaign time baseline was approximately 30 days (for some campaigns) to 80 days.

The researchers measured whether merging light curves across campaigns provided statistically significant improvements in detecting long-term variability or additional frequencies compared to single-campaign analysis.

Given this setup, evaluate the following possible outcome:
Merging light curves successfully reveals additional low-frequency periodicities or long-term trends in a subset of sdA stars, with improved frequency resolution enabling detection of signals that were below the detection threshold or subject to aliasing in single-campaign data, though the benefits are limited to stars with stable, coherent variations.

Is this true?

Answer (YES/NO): NO